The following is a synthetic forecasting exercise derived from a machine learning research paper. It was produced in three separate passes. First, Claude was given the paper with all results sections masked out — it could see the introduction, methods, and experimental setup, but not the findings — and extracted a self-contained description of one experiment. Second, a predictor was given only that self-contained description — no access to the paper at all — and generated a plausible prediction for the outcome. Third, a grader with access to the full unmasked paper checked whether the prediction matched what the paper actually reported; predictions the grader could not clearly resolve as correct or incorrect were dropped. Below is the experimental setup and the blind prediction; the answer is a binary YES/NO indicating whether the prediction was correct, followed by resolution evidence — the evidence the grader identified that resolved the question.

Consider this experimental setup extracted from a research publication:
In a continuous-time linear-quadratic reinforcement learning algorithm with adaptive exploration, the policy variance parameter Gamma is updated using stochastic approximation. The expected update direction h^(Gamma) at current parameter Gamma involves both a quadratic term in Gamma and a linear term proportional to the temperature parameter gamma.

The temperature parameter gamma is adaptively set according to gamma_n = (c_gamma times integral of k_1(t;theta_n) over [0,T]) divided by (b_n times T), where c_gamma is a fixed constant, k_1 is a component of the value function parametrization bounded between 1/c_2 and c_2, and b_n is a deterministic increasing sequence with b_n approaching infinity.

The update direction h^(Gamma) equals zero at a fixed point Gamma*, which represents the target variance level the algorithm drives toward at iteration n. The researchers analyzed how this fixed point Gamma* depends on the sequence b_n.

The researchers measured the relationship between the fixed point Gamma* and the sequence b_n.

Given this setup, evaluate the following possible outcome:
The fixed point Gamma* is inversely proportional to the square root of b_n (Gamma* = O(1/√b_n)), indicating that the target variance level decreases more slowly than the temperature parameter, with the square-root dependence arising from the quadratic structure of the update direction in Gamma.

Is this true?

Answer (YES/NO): NO